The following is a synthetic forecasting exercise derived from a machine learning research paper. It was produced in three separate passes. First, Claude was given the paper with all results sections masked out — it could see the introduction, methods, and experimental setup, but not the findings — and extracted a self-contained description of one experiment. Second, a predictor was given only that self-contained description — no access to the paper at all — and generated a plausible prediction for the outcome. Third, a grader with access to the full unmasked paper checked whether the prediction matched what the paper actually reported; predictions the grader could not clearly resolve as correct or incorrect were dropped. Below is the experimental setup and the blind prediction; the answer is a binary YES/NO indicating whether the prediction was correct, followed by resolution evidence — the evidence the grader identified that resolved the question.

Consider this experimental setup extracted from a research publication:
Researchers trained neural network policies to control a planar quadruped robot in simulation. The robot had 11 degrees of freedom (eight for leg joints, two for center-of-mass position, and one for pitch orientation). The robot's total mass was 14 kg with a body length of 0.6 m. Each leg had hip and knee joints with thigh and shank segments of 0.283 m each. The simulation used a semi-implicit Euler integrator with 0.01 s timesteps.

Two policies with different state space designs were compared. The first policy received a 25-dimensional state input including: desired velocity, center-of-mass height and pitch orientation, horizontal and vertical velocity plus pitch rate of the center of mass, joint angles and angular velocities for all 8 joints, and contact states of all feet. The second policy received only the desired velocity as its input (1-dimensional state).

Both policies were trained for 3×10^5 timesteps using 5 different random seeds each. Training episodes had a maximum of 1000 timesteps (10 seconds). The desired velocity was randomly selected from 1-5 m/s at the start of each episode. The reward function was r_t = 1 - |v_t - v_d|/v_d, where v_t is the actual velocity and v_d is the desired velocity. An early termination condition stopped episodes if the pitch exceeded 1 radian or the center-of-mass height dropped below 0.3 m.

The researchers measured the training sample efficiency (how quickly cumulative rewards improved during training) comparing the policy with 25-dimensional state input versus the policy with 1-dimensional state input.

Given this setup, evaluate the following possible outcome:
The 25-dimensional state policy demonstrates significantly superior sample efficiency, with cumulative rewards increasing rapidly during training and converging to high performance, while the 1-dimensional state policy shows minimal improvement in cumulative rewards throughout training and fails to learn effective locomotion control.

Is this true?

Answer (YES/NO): NO